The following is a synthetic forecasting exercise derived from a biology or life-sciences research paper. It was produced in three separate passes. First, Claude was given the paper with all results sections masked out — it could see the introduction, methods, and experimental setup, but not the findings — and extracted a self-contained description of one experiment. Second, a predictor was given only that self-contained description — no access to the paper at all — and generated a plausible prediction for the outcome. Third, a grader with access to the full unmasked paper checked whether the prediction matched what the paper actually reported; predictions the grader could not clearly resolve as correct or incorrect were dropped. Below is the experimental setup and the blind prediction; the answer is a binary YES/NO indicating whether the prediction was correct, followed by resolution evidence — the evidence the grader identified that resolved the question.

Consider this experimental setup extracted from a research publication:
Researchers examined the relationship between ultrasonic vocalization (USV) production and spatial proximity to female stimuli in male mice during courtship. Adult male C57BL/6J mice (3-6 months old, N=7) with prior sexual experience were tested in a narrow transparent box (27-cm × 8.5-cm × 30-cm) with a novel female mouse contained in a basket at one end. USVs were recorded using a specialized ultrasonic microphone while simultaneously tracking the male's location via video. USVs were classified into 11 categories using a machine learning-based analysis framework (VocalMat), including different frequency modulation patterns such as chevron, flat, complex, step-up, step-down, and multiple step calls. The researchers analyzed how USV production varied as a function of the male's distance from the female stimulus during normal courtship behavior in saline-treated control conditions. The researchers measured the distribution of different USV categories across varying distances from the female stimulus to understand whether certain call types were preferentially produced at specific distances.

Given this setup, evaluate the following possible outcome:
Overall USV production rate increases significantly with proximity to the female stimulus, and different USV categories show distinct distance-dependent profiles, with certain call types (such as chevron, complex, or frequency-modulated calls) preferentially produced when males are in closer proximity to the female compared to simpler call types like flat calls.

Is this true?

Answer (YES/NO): NO